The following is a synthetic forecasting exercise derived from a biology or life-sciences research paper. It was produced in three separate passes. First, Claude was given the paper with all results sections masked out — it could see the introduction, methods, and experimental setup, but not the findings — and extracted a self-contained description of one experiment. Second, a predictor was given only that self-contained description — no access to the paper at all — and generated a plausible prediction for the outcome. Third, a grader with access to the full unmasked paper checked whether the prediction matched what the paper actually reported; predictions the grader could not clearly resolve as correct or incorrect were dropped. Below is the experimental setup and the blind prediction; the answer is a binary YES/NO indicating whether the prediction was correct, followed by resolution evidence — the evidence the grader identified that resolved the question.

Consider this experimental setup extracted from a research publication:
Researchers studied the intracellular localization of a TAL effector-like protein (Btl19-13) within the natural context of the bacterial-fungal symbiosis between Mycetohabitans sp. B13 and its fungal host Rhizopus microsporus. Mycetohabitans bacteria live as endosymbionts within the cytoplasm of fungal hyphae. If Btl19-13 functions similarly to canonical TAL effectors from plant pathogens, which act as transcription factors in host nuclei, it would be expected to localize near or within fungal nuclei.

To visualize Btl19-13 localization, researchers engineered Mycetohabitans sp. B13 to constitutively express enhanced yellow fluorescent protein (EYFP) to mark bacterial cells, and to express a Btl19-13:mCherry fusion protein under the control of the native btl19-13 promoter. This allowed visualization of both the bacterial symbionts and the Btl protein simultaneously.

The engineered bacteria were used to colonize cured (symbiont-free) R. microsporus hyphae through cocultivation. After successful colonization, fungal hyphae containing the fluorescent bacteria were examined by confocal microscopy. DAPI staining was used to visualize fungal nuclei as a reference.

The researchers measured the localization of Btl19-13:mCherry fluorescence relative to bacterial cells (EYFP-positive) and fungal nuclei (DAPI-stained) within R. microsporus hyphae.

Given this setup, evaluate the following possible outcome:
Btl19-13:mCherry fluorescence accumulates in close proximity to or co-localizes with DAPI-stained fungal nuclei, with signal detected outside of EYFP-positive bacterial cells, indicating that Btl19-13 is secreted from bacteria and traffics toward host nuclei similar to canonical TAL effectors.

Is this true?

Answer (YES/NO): NO